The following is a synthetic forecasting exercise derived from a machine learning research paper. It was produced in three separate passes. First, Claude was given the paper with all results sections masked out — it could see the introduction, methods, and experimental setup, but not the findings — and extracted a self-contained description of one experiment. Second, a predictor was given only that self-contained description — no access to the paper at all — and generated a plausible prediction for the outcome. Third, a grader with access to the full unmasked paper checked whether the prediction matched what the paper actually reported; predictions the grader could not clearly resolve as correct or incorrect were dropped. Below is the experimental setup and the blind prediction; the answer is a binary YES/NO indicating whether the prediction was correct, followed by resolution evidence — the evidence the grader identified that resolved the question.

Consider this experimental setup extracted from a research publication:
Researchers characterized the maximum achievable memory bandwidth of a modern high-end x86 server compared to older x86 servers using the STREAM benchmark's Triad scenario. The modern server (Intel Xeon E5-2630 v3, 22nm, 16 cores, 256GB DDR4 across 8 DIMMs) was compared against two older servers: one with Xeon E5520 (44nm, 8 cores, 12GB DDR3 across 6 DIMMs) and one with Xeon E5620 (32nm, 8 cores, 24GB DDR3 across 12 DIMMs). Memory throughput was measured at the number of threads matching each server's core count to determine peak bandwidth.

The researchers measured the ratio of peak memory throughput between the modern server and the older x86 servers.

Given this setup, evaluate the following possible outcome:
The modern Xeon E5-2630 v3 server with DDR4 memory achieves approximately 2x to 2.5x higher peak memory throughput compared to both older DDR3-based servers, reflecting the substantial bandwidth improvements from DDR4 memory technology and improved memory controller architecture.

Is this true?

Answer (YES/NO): NO